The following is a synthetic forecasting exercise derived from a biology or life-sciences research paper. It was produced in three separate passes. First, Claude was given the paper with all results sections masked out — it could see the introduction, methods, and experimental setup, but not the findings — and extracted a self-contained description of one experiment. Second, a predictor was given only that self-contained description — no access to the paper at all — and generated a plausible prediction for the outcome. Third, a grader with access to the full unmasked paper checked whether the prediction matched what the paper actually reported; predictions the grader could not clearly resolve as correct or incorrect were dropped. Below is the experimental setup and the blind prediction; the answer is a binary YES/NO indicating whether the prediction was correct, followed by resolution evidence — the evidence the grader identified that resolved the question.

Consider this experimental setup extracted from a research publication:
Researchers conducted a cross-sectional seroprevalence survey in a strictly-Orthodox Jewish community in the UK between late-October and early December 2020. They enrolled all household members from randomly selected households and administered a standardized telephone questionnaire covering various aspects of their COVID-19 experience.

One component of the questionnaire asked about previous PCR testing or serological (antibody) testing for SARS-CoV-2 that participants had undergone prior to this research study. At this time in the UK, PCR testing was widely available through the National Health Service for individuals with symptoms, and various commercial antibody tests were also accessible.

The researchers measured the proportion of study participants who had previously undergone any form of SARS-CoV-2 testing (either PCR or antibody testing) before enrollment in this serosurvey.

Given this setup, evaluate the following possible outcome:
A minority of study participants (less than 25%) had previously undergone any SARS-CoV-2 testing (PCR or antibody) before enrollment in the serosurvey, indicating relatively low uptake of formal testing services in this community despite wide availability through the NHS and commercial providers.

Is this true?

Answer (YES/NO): NO